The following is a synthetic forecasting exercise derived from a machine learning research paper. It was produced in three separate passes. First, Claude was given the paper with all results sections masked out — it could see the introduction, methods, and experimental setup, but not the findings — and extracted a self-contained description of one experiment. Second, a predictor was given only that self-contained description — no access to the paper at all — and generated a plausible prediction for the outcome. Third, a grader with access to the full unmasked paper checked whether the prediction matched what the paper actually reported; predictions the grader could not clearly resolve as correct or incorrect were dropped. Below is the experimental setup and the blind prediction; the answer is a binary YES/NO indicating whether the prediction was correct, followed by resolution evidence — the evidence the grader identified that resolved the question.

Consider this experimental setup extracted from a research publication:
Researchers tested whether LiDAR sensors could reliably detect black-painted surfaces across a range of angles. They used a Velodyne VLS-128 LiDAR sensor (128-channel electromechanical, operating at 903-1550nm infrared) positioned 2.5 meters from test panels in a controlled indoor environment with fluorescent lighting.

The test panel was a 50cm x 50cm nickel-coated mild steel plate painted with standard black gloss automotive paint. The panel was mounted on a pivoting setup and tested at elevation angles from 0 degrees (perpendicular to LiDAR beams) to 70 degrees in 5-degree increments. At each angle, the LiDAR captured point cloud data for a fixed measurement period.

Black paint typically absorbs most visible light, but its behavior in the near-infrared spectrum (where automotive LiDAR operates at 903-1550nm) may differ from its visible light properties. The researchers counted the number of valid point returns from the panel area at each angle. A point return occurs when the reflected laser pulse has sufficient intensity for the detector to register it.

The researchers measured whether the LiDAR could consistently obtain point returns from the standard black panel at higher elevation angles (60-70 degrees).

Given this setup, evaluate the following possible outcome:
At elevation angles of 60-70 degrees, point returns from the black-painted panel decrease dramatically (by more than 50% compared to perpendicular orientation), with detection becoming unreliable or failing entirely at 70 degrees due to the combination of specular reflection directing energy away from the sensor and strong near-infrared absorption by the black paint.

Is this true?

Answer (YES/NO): NO